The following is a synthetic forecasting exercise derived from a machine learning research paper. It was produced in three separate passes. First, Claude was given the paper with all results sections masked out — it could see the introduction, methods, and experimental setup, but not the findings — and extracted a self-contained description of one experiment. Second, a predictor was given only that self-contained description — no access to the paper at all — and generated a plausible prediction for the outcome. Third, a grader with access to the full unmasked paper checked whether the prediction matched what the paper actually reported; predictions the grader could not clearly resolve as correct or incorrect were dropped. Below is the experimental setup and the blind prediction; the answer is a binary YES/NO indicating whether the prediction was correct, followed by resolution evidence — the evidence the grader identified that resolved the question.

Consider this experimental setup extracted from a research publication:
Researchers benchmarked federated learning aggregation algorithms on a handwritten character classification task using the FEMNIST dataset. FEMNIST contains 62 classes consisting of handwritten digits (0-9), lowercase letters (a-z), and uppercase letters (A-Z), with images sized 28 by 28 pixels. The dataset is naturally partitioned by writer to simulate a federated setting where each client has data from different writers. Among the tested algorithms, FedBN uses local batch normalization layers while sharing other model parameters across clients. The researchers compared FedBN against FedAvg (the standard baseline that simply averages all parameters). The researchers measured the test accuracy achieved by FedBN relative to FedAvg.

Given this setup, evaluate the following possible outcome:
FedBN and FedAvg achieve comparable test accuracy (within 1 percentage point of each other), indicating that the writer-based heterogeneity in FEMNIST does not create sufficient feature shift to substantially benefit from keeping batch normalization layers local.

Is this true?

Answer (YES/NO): YES